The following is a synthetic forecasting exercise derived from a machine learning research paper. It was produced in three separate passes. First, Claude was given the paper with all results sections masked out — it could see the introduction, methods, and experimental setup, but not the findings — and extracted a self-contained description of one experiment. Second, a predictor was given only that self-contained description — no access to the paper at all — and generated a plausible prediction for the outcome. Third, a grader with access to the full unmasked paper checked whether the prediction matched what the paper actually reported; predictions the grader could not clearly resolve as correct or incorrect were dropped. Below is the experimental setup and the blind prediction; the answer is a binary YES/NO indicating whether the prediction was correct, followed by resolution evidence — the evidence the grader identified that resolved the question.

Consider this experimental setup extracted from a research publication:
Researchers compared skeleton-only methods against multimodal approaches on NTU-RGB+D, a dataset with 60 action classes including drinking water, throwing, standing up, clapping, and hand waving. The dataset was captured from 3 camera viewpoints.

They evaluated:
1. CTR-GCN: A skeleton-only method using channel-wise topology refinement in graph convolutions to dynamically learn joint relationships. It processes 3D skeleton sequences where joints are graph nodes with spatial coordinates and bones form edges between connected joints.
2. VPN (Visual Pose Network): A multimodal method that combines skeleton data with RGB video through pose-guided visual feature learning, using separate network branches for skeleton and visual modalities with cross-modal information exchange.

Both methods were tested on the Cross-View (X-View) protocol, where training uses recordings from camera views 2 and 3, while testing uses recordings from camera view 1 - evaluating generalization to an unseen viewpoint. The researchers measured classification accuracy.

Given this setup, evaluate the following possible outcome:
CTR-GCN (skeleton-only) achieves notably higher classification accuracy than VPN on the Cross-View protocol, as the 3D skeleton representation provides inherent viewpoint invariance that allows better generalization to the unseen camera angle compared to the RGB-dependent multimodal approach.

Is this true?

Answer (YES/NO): NO